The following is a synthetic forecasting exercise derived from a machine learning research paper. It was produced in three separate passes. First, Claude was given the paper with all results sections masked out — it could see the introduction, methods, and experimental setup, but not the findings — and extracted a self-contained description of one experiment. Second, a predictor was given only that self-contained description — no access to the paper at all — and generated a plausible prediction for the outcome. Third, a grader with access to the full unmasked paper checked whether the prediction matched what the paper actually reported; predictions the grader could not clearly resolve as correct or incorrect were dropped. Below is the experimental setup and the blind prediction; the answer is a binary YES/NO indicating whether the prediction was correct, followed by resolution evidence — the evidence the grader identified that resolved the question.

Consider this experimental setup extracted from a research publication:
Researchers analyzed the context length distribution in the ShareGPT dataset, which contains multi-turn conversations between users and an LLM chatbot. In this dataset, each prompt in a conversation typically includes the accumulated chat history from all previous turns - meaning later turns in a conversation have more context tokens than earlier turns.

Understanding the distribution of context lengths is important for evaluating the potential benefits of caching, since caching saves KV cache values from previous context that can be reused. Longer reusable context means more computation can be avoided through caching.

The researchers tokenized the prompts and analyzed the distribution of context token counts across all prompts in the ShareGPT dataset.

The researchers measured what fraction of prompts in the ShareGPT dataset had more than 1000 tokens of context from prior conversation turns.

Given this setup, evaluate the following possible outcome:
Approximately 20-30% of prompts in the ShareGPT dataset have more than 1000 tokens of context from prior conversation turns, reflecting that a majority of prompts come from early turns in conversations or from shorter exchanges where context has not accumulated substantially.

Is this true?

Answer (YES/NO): NO